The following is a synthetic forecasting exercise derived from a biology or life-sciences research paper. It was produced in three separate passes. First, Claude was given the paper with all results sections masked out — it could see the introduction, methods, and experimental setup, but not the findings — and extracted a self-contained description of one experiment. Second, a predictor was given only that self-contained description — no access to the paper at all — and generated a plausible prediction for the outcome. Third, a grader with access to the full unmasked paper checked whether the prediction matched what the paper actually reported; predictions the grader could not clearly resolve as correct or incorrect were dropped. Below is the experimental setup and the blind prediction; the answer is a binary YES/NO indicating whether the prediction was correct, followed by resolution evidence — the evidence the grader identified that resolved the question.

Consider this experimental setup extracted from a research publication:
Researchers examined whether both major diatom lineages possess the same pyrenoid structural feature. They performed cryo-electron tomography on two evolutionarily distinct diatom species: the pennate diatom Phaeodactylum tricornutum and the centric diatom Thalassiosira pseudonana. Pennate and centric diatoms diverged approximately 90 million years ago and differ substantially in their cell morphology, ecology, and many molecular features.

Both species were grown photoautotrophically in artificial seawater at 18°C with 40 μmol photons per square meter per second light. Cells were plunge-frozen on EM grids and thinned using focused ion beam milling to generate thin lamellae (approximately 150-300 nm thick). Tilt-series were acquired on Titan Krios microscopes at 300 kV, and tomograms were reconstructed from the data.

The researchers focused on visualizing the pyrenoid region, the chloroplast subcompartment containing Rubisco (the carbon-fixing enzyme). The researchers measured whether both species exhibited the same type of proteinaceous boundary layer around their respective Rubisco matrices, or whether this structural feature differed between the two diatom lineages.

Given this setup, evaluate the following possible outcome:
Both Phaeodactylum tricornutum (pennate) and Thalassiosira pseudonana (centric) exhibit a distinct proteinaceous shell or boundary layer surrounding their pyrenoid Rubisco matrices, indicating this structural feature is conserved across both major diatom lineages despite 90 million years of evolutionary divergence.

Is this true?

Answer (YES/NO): YES